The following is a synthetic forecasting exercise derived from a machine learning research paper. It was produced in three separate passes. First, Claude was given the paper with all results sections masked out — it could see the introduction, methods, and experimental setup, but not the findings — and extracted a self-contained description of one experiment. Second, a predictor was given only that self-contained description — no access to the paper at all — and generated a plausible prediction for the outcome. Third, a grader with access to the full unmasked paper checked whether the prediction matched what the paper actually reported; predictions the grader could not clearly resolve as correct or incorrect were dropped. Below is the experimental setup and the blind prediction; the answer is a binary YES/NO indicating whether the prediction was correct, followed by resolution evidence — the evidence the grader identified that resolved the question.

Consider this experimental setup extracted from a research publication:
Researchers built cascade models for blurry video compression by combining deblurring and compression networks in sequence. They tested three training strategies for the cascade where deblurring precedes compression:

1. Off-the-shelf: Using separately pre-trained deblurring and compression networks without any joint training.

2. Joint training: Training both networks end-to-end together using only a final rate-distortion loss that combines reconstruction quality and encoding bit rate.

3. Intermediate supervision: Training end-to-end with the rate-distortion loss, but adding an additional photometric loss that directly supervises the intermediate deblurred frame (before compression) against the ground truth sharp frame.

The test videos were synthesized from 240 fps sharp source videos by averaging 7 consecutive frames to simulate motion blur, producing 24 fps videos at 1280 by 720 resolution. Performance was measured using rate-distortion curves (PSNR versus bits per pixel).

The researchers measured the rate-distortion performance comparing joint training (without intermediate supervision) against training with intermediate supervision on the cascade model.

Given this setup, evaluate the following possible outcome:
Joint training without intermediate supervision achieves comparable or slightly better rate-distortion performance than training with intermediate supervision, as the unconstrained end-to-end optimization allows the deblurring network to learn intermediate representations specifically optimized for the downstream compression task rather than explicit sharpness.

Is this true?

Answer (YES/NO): NO